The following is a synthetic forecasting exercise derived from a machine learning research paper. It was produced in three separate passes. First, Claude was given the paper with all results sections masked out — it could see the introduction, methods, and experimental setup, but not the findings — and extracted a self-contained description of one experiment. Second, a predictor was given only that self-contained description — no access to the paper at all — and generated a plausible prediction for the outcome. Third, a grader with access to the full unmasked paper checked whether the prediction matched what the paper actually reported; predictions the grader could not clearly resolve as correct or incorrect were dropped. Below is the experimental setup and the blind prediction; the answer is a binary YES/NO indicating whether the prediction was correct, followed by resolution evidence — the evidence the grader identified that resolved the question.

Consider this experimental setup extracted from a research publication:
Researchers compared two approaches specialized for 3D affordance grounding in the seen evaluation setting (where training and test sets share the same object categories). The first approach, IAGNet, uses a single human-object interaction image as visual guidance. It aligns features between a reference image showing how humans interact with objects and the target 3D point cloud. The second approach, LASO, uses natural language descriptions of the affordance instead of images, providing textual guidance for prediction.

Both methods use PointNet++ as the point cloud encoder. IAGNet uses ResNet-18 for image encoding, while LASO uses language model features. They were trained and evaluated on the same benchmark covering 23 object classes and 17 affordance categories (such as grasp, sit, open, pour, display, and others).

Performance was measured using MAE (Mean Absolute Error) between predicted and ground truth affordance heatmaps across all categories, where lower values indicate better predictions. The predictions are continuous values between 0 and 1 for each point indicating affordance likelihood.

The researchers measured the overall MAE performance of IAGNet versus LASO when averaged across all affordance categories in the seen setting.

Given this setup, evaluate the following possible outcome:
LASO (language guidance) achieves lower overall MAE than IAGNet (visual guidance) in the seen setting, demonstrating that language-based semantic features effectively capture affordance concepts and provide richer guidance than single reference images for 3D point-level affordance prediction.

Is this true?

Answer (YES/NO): NO